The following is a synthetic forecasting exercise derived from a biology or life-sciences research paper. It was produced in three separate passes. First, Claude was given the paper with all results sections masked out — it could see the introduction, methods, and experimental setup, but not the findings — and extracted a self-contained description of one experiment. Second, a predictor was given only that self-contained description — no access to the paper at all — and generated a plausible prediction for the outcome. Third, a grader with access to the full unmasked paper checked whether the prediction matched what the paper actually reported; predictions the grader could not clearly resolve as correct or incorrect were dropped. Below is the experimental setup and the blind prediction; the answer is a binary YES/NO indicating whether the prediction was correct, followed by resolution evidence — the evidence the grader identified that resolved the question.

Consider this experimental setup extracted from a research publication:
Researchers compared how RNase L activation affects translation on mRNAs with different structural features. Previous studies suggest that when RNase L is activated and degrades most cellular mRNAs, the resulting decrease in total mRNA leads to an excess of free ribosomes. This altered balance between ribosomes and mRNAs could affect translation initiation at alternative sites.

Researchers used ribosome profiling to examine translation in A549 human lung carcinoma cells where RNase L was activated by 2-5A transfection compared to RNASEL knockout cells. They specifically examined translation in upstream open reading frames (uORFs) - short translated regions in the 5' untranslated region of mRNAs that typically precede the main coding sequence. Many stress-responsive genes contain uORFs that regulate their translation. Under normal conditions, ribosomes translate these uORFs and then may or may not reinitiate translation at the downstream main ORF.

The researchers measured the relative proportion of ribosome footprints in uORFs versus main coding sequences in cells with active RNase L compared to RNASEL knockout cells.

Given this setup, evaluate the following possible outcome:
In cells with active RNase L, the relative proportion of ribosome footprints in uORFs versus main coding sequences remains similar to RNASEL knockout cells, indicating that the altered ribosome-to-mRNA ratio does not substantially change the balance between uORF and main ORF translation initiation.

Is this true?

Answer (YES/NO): NO